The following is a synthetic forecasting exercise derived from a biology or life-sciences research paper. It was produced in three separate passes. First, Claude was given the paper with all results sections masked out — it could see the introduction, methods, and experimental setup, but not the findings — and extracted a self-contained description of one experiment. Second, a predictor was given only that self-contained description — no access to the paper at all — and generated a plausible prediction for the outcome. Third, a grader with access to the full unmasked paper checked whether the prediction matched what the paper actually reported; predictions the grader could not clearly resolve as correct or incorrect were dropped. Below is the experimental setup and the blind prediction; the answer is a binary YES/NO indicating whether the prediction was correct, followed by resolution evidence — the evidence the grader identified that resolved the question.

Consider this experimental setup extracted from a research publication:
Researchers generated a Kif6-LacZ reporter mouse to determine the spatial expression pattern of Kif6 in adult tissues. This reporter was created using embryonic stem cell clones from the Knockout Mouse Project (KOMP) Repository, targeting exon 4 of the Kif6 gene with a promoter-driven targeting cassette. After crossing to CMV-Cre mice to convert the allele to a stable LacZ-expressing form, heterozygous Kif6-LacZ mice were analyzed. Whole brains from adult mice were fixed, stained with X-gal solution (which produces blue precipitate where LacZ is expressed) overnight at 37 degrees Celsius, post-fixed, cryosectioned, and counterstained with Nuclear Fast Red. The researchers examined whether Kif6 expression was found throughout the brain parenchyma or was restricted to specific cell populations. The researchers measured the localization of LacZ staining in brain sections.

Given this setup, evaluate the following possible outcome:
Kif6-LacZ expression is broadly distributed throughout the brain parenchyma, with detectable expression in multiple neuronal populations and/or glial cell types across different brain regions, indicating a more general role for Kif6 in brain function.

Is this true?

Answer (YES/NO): NO